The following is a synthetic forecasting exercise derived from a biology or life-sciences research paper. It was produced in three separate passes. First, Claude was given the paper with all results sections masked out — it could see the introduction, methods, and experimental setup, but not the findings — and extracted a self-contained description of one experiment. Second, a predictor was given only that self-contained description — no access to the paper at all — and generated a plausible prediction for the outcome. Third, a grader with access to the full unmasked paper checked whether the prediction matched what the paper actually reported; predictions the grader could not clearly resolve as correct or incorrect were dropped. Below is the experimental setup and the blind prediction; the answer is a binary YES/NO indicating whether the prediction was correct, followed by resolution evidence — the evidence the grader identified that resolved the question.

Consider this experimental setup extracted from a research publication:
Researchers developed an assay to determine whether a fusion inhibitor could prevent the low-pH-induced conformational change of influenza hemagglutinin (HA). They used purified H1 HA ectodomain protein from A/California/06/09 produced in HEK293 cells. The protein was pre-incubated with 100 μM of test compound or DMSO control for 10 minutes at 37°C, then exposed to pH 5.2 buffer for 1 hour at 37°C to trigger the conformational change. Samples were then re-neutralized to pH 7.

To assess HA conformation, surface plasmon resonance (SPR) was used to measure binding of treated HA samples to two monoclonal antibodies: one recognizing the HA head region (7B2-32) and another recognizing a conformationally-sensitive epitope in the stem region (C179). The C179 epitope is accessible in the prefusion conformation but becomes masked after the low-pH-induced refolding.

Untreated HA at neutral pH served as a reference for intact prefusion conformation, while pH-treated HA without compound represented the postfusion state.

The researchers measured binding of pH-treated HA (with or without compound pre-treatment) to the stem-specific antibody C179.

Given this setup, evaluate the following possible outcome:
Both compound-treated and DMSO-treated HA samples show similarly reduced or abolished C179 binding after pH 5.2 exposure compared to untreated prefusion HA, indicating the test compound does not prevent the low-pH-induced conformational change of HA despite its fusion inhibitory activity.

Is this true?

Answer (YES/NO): NO